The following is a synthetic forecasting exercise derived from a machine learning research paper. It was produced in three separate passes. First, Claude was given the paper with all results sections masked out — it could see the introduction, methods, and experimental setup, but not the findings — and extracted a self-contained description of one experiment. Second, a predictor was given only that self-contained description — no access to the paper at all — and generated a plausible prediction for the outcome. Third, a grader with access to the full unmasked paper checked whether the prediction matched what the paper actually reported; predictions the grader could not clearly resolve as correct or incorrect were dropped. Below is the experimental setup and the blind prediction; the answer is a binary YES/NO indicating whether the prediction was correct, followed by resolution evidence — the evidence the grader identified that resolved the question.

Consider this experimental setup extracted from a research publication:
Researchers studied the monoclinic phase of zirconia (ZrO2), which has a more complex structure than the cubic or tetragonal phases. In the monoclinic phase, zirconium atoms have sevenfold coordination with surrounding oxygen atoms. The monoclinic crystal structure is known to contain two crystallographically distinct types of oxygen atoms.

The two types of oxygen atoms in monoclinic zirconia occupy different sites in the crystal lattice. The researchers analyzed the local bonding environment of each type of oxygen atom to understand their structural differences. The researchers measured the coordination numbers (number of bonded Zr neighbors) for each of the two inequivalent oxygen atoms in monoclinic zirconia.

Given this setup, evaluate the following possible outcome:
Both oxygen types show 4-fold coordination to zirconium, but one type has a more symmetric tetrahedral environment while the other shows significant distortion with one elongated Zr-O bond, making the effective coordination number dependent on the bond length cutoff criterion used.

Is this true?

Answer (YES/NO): NO